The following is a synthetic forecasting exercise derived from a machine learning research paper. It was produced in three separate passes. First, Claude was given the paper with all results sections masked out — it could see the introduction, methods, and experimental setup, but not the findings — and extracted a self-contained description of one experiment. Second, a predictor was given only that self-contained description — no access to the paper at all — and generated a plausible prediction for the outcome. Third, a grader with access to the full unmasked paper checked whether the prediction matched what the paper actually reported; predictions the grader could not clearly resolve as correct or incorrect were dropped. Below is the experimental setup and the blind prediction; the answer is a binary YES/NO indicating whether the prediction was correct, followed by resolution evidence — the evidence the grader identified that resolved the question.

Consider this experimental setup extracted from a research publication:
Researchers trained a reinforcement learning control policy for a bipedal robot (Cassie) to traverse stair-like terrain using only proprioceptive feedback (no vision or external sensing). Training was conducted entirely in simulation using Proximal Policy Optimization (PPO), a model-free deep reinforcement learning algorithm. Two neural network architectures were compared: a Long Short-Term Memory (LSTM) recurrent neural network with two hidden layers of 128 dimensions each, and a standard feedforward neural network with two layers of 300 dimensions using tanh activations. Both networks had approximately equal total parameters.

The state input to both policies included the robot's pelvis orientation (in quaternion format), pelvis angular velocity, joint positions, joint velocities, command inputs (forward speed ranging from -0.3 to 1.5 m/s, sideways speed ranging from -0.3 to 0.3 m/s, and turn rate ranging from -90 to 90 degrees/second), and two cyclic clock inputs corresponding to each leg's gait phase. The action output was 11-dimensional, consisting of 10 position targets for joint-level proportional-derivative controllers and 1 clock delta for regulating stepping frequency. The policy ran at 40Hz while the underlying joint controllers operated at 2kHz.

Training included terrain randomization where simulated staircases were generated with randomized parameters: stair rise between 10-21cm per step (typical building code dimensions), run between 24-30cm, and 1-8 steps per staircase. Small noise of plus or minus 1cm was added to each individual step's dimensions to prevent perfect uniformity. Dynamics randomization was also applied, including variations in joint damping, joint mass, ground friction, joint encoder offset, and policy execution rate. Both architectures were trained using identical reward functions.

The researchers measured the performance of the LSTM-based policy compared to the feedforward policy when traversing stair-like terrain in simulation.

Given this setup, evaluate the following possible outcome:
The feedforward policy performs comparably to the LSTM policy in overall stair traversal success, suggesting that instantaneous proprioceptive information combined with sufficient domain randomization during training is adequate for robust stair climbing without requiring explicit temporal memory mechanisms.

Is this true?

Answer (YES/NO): NO